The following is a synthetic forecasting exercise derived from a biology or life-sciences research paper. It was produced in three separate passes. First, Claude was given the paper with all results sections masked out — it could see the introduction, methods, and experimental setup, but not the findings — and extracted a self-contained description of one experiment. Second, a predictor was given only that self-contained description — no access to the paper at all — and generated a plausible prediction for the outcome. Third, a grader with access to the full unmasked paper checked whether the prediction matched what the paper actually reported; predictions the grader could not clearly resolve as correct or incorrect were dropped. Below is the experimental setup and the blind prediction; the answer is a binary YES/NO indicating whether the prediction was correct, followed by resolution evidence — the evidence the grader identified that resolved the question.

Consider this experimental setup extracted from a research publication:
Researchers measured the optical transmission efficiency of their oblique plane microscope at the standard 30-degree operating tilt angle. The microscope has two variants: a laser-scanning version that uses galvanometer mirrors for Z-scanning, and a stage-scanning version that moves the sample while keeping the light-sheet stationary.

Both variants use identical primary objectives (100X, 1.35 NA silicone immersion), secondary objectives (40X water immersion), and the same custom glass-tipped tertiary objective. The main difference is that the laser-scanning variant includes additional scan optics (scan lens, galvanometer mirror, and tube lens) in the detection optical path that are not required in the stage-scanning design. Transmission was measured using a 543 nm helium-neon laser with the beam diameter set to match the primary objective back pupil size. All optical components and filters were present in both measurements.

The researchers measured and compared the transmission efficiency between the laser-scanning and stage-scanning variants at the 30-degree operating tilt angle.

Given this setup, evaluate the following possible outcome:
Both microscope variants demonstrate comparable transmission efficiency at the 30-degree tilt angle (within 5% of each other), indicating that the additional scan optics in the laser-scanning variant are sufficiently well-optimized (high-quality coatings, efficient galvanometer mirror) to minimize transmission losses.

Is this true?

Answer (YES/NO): NO